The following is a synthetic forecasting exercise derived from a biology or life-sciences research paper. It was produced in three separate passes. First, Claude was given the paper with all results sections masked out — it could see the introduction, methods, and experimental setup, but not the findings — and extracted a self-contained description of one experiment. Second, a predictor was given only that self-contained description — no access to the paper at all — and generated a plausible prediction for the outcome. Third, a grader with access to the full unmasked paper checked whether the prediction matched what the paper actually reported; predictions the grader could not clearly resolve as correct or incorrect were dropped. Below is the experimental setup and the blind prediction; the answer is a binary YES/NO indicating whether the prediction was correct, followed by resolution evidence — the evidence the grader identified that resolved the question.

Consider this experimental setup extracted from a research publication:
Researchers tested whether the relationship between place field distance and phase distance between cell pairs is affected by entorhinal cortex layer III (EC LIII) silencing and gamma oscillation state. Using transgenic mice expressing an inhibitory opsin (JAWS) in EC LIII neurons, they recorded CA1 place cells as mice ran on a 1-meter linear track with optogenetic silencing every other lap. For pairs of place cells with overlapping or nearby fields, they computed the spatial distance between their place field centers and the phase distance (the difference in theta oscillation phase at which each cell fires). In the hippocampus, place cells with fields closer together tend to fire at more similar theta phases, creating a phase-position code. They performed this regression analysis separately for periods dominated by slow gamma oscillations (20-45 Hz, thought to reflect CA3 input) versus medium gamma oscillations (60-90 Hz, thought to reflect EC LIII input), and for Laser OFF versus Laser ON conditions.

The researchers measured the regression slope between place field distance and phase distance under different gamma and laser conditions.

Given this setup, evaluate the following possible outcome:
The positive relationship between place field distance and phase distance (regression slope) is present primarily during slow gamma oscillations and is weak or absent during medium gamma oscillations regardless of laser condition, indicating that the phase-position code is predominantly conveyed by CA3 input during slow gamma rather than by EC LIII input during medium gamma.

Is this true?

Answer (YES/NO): NO